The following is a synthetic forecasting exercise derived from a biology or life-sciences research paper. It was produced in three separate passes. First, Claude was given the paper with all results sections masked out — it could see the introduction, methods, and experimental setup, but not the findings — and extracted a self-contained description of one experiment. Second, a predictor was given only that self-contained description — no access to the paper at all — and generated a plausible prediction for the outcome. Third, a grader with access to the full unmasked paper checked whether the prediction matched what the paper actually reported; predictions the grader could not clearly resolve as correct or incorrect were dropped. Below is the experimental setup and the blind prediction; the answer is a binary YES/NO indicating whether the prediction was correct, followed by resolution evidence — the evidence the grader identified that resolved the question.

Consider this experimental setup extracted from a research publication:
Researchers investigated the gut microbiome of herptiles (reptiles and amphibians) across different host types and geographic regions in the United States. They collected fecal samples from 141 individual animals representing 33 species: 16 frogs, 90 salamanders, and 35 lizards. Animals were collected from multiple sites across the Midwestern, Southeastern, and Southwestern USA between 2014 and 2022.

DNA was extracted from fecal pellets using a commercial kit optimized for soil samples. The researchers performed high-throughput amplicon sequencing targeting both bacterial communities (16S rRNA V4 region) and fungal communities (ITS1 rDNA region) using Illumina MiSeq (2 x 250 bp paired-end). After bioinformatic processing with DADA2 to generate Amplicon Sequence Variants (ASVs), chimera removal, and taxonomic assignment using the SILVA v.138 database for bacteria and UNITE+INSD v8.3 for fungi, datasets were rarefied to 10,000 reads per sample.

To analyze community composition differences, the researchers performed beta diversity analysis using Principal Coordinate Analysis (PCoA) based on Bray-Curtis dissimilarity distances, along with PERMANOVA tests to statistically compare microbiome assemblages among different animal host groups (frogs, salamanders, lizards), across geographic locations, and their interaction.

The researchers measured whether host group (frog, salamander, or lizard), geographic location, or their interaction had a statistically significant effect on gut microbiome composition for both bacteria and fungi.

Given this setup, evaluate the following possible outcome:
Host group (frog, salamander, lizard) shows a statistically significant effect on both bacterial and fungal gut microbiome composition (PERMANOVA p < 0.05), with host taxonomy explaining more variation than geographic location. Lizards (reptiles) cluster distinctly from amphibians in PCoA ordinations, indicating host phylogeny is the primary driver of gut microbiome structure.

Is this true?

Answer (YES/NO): NO